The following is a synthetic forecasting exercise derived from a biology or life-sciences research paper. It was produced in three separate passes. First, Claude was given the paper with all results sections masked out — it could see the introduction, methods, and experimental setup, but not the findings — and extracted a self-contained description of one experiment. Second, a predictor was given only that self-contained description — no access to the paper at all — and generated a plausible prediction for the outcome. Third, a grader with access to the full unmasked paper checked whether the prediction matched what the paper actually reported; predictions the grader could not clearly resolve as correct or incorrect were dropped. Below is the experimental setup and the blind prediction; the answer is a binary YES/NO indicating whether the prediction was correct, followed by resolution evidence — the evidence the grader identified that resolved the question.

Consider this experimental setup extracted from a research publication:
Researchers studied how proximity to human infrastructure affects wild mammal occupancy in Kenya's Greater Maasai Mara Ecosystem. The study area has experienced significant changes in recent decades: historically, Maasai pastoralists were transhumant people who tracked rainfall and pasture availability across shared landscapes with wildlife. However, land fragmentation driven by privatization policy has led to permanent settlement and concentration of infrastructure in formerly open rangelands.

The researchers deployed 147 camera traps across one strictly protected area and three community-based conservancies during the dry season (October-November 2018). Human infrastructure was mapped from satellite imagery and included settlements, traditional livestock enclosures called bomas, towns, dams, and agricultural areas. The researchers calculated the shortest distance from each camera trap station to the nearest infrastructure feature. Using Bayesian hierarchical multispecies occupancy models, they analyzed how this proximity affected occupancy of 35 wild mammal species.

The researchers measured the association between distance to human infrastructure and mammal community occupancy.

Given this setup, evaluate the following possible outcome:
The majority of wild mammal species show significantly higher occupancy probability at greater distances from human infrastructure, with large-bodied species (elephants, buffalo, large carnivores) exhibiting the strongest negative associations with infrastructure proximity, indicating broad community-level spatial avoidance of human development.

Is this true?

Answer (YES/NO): NO